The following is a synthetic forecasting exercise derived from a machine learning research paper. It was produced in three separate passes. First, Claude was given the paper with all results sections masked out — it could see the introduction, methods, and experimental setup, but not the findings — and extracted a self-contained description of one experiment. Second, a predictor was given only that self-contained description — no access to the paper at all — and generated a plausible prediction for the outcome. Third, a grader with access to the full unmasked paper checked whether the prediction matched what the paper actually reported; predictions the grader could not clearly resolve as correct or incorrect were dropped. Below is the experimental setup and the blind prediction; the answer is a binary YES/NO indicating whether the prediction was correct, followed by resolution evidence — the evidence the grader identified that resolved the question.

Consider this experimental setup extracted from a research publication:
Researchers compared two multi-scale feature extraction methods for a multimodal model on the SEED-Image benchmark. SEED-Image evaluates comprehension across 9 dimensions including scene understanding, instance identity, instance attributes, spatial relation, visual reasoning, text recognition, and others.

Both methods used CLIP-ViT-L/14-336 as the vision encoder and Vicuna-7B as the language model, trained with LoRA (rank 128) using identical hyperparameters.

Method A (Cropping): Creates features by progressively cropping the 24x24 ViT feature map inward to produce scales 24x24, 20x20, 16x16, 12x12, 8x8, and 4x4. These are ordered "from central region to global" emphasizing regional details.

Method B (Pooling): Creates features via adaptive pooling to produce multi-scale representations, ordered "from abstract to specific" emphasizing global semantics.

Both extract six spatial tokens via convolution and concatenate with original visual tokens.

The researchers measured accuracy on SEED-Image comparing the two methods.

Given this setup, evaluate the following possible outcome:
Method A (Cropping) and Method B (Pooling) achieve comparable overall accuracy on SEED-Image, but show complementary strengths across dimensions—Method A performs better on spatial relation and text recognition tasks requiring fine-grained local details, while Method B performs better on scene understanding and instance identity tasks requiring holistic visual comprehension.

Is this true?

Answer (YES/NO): NO